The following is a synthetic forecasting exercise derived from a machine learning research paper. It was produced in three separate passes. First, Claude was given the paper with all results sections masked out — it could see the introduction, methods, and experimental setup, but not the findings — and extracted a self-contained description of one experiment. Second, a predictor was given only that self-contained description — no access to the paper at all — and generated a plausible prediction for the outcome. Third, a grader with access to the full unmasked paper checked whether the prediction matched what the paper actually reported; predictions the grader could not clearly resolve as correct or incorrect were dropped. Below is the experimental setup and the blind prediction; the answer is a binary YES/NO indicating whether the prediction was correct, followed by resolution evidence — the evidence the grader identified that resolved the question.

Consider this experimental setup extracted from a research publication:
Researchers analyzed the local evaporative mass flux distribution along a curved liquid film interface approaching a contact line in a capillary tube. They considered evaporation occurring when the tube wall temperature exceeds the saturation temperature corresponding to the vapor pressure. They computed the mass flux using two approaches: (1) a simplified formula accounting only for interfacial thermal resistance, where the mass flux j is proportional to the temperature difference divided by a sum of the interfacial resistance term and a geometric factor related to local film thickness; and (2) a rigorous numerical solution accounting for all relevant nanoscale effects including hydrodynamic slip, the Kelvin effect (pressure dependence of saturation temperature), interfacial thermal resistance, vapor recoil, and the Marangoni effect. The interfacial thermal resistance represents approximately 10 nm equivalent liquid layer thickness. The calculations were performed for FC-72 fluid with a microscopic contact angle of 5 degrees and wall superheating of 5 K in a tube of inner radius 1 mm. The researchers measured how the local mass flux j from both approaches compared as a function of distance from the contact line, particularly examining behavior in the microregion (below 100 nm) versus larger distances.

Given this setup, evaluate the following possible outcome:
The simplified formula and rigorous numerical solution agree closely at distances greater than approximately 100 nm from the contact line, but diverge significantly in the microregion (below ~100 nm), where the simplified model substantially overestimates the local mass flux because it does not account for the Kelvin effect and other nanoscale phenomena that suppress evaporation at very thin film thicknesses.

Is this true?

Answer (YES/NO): YES